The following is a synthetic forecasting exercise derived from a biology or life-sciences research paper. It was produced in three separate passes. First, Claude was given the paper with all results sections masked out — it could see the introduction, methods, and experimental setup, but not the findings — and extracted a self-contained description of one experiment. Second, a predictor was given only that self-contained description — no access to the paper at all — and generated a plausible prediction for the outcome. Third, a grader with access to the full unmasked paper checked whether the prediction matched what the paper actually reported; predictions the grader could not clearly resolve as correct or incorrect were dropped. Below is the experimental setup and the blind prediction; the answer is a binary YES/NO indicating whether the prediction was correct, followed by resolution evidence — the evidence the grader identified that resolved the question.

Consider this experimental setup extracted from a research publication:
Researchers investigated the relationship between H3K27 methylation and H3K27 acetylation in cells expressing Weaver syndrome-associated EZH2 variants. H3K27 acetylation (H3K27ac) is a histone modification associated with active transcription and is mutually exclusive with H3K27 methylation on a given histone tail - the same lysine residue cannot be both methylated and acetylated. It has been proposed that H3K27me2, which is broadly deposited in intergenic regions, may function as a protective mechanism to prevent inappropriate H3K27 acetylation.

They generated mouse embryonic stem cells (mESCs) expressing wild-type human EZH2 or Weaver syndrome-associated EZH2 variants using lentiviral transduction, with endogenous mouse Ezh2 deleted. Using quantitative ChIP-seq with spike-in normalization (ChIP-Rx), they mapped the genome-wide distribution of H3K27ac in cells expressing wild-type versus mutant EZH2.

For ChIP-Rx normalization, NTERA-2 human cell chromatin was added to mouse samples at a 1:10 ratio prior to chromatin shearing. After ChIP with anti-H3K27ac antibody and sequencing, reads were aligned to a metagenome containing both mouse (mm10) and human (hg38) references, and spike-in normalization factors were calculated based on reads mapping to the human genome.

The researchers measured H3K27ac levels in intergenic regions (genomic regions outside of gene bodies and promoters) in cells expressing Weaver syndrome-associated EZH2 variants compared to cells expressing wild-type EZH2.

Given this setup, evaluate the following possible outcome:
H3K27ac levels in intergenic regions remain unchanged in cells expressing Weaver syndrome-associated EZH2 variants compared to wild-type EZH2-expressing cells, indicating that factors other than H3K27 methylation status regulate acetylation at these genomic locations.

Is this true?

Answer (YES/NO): NO